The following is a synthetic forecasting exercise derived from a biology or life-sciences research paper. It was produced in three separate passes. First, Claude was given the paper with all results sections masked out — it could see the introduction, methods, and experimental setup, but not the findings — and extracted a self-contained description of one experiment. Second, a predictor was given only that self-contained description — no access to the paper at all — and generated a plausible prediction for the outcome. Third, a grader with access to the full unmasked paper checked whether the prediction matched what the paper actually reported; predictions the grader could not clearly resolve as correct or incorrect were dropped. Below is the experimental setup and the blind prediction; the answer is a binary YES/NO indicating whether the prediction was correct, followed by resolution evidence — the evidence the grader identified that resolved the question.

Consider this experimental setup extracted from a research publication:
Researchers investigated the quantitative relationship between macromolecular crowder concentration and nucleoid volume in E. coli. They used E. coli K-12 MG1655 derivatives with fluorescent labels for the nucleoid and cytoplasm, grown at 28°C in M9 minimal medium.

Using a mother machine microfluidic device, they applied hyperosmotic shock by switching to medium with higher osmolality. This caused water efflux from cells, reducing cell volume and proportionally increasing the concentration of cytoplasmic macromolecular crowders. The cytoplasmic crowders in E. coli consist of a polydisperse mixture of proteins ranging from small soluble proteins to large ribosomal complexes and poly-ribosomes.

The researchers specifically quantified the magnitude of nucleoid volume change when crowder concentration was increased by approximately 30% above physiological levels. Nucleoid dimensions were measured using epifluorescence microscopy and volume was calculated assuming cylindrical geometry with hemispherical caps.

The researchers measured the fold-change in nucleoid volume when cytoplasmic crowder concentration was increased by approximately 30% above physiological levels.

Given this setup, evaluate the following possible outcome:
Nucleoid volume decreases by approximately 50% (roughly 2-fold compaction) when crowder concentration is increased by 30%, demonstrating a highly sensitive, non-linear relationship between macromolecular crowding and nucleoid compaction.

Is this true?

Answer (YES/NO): NO